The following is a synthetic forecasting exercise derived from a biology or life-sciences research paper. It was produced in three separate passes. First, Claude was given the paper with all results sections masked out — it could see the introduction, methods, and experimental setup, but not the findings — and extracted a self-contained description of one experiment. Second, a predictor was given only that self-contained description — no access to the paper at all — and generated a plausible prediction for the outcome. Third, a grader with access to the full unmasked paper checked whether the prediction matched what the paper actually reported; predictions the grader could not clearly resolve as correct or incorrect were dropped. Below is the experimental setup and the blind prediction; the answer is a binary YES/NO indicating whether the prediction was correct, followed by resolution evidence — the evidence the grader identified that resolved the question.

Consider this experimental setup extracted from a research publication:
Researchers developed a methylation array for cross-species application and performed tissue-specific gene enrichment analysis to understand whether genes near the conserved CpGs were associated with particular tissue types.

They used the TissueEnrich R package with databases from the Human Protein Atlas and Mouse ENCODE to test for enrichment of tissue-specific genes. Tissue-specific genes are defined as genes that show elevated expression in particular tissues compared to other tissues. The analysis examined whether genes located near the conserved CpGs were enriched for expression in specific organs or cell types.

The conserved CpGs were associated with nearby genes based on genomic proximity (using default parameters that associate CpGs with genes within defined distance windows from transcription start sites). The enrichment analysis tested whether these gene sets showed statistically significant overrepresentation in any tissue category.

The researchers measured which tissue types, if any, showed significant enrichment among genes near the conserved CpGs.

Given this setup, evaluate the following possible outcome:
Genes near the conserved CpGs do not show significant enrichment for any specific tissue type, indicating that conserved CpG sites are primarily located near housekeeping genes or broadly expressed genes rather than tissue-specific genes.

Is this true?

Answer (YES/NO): NO